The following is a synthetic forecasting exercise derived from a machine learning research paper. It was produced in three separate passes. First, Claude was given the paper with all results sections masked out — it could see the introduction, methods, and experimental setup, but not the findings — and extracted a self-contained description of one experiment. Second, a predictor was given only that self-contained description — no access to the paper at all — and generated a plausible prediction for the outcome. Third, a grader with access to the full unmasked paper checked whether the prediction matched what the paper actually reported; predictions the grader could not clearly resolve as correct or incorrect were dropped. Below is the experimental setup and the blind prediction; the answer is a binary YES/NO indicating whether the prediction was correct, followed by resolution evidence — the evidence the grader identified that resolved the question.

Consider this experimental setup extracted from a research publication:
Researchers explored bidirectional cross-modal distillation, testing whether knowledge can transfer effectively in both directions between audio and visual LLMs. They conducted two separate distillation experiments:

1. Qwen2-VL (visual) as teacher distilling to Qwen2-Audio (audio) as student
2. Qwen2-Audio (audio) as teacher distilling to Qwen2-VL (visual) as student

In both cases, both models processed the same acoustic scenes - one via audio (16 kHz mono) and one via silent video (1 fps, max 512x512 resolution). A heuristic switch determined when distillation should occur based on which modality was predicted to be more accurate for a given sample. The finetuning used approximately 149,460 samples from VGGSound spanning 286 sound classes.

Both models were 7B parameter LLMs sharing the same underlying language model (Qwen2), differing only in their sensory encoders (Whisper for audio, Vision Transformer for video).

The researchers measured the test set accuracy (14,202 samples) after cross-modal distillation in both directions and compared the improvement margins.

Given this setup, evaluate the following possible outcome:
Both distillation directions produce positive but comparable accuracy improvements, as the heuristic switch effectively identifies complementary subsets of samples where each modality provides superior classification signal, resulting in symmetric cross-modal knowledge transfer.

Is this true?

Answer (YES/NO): NO